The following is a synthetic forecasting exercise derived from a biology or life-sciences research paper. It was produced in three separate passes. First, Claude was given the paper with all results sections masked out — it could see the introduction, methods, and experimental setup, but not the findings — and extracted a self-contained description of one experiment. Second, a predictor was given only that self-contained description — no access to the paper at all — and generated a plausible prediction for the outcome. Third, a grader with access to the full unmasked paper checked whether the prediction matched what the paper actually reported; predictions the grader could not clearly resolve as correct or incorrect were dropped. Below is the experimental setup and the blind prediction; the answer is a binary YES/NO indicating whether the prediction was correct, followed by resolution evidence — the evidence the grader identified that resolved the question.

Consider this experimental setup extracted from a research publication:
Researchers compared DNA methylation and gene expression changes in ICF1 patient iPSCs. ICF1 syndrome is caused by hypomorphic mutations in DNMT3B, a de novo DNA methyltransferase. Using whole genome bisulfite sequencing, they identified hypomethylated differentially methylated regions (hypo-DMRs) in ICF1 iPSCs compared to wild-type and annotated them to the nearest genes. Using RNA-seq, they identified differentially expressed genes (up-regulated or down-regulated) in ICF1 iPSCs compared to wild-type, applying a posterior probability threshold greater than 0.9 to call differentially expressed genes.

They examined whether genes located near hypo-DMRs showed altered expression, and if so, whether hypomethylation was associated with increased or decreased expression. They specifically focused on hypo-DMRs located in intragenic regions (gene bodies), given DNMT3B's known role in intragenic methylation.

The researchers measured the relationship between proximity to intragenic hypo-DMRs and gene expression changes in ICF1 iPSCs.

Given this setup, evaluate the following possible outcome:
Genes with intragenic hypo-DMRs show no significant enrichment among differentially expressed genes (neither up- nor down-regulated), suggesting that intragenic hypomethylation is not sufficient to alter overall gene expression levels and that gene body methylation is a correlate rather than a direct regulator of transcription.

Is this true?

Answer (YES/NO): NO